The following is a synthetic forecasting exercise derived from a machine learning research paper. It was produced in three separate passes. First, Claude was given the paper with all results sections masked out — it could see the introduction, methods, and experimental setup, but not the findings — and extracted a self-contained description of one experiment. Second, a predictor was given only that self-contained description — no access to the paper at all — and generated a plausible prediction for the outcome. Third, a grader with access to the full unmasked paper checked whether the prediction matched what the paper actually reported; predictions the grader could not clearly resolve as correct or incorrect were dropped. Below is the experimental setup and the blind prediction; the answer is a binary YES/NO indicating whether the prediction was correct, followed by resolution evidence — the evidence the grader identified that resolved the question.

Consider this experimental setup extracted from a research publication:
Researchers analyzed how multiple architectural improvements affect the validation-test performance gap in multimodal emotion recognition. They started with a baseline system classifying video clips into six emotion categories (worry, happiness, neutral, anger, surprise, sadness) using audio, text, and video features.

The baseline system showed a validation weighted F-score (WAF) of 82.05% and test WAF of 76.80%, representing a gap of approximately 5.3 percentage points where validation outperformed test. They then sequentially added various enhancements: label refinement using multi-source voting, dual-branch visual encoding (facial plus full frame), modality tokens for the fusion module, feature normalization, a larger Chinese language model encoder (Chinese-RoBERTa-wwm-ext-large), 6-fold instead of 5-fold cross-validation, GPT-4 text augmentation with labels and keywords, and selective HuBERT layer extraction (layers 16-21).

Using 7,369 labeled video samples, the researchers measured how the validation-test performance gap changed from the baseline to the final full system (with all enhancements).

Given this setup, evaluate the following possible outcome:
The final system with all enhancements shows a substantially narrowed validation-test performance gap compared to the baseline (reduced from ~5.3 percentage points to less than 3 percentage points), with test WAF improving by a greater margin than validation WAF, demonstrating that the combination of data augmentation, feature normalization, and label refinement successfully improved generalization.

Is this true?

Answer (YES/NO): YES